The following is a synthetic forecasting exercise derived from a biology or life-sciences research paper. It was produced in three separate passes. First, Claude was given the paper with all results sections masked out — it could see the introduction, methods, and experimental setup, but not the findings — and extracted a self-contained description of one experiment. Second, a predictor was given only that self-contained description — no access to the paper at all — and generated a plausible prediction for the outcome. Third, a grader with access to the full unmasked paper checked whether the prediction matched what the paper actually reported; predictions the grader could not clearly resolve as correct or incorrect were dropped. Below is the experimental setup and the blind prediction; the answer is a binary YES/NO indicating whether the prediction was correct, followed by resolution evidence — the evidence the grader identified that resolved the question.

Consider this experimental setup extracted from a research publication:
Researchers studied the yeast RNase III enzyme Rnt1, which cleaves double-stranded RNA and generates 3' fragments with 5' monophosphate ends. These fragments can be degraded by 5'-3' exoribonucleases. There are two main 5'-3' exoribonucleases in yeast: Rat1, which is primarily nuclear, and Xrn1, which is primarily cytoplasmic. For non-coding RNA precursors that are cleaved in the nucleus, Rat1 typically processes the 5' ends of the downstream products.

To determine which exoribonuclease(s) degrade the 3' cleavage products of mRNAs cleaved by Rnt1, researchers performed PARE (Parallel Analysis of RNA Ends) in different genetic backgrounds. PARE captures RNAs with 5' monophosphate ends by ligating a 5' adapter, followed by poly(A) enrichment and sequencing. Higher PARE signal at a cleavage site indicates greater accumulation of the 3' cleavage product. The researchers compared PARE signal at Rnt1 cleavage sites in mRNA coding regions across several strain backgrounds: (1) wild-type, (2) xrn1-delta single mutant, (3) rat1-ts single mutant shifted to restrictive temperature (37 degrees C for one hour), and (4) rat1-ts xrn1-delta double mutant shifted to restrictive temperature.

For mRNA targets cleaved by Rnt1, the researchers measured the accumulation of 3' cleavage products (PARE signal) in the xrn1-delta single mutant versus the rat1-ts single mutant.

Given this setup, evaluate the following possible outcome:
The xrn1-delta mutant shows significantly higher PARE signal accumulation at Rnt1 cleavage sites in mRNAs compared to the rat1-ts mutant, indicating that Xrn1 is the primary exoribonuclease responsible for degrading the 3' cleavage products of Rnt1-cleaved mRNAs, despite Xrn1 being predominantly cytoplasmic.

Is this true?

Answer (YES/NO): YES